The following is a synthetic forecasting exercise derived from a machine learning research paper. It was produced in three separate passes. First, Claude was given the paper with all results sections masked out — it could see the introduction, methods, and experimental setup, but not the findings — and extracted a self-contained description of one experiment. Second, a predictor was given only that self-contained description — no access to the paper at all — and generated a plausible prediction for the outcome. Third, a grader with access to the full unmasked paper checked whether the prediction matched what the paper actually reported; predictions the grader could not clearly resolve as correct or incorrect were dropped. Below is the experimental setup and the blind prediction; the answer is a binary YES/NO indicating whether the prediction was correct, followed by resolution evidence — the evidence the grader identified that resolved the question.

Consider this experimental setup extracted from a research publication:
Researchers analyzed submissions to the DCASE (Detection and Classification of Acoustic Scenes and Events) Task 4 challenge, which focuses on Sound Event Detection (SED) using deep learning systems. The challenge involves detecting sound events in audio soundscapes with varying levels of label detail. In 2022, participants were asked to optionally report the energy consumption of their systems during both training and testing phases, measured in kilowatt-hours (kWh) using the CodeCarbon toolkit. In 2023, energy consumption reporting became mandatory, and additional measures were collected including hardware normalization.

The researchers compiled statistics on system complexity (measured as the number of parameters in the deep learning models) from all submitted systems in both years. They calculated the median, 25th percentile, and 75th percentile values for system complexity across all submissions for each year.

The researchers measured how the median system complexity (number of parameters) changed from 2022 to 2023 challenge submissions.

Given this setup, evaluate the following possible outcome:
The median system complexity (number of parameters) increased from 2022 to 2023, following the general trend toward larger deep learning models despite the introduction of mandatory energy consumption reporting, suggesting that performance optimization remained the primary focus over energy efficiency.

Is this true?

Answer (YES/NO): YES